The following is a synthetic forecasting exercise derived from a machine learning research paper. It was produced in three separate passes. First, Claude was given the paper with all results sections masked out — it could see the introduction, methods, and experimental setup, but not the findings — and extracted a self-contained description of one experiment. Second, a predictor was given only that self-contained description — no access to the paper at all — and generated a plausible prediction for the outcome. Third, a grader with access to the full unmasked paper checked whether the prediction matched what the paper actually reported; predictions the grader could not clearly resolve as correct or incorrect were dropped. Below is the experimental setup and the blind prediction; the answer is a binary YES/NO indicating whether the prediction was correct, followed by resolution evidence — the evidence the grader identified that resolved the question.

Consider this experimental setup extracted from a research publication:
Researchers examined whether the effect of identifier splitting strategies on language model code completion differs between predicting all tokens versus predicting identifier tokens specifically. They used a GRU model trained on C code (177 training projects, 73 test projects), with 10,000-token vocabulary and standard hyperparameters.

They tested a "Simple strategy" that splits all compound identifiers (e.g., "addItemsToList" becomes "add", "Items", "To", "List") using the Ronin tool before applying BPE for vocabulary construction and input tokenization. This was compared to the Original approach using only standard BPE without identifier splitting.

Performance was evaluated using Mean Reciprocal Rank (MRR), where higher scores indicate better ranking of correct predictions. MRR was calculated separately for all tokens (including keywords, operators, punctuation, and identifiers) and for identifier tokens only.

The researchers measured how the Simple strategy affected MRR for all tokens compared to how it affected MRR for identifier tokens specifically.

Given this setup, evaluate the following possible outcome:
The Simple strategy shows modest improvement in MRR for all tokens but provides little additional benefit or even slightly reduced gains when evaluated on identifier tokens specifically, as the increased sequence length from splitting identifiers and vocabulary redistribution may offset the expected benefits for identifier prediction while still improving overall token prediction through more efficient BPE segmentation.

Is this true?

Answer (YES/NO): NO